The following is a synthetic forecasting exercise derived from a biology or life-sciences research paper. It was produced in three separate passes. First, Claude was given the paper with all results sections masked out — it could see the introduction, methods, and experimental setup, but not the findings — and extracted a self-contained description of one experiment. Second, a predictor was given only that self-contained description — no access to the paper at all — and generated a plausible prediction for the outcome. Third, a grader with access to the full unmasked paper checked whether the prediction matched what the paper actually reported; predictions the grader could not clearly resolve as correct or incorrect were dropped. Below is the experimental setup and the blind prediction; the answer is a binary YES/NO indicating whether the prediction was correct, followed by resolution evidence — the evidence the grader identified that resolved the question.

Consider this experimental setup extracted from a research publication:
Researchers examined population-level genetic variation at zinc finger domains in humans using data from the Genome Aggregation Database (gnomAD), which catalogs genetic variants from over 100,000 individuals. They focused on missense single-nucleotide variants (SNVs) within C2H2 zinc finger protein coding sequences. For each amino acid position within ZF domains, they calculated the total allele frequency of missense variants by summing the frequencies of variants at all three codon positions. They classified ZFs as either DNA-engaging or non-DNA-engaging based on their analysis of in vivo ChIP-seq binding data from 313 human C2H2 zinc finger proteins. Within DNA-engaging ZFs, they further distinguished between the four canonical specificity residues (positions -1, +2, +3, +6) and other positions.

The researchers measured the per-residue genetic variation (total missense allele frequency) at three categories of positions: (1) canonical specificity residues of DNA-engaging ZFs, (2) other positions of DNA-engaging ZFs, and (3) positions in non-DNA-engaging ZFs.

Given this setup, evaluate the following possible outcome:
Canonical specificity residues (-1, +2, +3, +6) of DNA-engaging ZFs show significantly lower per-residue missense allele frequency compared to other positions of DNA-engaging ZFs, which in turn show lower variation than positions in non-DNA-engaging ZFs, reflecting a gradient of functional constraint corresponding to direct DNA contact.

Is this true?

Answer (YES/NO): NO